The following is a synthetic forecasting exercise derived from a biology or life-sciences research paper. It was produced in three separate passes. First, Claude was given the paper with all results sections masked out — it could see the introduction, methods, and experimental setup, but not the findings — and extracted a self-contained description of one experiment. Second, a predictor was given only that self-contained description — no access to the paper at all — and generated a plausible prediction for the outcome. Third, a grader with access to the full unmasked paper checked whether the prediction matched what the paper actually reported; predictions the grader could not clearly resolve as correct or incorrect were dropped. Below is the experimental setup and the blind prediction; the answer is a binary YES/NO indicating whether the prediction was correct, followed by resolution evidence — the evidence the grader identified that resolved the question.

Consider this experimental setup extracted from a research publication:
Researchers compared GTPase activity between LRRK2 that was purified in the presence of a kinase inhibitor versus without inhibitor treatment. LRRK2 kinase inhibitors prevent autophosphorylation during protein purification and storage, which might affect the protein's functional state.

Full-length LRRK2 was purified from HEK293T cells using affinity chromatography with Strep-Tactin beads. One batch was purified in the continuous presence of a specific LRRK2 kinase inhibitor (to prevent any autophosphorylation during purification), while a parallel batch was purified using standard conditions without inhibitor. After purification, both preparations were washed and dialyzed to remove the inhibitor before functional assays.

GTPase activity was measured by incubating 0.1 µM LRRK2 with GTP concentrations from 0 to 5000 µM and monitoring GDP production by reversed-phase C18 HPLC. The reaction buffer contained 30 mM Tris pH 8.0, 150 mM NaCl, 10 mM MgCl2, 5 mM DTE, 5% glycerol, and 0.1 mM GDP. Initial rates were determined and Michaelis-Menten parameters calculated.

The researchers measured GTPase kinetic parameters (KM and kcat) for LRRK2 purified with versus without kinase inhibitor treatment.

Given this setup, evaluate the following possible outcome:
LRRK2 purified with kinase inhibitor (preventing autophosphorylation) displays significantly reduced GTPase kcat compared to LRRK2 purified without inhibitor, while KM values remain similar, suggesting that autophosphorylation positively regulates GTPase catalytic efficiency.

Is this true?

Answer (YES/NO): NO